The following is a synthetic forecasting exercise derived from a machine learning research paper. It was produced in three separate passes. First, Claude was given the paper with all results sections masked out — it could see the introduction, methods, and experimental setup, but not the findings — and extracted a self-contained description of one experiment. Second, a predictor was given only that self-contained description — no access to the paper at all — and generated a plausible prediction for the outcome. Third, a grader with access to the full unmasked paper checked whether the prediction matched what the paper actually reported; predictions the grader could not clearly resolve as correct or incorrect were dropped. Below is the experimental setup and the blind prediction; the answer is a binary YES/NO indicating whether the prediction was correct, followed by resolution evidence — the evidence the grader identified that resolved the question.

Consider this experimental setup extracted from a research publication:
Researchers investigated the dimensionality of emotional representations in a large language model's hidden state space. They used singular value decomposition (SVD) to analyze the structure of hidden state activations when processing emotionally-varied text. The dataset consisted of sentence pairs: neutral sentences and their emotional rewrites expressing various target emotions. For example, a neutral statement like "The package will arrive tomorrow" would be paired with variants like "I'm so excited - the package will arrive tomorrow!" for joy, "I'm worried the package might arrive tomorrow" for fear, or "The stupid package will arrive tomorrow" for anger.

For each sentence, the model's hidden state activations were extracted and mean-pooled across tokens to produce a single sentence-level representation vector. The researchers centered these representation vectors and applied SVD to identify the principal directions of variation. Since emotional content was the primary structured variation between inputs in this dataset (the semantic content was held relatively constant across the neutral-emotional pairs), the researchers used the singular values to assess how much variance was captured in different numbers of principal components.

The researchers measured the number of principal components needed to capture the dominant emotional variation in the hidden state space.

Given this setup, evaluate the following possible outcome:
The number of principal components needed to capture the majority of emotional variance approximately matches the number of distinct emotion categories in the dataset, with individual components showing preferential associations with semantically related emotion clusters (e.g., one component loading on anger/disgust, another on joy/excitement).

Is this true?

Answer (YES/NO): NO